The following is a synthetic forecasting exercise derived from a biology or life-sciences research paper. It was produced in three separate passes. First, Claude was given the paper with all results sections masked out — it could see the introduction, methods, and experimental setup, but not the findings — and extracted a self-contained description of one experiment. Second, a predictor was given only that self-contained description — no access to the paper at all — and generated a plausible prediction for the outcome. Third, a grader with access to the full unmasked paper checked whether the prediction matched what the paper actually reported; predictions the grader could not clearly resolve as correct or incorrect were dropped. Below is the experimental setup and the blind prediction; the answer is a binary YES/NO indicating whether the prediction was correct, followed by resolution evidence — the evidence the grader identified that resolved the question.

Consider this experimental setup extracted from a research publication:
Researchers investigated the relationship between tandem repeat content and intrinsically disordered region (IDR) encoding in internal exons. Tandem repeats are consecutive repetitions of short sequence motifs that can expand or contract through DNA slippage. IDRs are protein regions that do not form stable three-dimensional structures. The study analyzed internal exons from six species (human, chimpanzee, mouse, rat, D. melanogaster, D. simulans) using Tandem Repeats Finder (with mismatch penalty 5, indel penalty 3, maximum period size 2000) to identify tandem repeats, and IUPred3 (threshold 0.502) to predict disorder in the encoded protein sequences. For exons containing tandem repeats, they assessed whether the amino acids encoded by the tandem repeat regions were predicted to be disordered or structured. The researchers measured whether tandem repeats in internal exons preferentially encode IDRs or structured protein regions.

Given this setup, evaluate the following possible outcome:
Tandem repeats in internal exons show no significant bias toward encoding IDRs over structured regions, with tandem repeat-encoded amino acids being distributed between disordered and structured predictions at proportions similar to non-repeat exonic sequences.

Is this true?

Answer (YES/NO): NO